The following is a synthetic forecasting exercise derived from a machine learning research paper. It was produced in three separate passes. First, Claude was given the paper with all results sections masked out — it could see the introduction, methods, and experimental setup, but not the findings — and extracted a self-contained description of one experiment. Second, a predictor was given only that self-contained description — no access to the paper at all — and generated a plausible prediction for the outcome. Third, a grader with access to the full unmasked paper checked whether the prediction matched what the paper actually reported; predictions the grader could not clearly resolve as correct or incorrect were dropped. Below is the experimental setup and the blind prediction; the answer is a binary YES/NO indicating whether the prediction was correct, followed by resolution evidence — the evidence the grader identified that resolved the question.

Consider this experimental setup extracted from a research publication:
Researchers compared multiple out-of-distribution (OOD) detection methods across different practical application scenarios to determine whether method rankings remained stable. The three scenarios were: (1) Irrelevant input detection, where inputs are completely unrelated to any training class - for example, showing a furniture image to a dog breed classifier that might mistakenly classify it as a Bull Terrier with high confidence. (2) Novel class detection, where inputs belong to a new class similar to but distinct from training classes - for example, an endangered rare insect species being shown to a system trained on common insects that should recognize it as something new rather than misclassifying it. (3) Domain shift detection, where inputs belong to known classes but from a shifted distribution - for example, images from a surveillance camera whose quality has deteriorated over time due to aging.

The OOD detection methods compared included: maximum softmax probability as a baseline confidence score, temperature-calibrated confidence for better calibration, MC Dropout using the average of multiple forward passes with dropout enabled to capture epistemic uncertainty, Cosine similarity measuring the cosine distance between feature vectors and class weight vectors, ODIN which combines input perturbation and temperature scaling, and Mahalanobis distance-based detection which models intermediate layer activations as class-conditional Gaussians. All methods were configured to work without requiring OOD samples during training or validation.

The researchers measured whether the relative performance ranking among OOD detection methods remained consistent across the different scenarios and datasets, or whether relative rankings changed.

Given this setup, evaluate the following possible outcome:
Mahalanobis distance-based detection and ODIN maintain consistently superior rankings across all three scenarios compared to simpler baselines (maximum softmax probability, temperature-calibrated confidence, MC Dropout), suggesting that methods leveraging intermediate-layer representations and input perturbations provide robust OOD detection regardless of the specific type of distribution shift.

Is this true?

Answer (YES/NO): NO